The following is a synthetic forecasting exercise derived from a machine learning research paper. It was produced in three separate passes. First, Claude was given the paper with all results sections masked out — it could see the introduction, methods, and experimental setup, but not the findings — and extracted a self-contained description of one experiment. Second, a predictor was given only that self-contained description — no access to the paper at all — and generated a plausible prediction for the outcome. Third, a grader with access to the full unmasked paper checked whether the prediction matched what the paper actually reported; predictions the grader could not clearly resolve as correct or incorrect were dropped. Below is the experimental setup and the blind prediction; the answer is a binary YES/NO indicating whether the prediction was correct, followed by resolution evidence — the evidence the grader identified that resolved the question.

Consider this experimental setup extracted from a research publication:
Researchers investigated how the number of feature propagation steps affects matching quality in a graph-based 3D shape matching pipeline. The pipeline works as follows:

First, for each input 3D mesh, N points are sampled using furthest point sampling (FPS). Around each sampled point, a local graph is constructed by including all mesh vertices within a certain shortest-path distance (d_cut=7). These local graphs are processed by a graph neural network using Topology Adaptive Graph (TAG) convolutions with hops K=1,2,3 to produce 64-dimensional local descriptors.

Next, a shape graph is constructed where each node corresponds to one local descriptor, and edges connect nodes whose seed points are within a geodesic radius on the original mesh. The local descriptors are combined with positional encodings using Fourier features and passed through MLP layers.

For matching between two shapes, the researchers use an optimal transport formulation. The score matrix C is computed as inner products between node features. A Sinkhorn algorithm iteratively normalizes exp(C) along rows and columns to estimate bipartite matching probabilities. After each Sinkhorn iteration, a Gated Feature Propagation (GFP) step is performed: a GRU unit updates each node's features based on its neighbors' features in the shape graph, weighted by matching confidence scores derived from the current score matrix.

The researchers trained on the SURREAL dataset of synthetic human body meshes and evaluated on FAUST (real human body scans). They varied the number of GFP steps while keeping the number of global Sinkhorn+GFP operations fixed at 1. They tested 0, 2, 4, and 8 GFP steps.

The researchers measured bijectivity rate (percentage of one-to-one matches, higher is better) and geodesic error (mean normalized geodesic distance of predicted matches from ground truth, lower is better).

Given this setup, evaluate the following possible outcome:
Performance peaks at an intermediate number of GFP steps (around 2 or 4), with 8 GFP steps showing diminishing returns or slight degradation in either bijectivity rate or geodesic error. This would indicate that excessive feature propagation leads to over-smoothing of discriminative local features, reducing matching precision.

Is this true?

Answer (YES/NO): NO